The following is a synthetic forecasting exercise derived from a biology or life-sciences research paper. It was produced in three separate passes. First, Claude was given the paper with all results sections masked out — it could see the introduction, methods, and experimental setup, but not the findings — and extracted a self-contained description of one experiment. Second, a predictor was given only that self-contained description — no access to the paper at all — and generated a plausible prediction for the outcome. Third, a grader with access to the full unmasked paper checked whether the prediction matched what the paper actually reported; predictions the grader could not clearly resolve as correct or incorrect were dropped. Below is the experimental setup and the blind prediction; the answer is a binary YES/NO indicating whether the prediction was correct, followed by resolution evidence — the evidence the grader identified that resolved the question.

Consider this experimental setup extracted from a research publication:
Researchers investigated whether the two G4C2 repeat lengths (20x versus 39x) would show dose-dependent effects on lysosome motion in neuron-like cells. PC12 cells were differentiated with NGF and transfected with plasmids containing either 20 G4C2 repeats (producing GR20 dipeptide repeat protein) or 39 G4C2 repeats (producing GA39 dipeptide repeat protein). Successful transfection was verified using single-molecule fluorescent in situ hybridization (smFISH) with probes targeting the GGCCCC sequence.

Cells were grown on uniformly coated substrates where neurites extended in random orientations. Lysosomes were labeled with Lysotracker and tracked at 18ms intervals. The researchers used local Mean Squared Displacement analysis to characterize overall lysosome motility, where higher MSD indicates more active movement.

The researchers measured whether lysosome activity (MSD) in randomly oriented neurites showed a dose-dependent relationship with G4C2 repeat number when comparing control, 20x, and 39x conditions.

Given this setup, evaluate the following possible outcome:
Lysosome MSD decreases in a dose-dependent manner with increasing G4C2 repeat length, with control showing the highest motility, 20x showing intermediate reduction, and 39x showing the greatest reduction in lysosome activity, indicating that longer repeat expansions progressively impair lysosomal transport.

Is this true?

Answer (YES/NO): NO